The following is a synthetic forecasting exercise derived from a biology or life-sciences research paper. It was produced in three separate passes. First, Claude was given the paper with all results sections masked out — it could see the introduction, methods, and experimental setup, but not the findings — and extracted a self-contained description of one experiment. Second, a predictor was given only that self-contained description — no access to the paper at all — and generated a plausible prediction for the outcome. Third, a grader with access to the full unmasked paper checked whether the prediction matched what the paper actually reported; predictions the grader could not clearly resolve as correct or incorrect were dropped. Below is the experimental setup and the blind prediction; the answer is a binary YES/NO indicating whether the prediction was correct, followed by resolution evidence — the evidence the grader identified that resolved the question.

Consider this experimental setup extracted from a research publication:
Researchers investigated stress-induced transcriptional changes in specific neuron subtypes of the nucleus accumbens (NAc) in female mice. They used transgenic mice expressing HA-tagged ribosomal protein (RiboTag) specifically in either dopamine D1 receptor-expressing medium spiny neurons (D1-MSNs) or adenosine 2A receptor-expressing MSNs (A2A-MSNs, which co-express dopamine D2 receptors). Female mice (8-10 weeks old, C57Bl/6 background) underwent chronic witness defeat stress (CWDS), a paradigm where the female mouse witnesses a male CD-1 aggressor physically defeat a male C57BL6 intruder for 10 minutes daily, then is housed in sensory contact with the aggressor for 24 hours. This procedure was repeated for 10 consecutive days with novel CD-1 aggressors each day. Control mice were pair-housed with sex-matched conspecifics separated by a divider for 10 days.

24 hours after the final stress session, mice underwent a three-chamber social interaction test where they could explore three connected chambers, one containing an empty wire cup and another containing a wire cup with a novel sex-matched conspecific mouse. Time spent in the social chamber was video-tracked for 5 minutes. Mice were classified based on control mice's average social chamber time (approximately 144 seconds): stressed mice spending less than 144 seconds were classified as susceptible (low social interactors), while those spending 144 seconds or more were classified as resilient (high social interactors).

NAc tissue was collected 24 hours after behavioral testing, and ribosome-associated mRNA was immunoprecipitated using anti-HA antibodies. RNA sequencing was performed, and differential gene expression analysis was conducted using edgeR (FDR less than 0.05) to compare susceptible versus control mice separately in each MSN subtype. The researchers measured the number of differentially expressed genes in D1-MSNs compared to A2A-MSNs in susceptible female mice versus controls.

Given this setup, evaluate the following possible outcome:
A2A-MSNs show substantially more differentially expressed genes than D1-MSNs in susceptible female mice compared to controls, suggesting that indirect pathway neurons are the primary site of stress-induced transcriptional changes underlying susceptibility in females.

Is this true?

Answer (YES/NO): YES